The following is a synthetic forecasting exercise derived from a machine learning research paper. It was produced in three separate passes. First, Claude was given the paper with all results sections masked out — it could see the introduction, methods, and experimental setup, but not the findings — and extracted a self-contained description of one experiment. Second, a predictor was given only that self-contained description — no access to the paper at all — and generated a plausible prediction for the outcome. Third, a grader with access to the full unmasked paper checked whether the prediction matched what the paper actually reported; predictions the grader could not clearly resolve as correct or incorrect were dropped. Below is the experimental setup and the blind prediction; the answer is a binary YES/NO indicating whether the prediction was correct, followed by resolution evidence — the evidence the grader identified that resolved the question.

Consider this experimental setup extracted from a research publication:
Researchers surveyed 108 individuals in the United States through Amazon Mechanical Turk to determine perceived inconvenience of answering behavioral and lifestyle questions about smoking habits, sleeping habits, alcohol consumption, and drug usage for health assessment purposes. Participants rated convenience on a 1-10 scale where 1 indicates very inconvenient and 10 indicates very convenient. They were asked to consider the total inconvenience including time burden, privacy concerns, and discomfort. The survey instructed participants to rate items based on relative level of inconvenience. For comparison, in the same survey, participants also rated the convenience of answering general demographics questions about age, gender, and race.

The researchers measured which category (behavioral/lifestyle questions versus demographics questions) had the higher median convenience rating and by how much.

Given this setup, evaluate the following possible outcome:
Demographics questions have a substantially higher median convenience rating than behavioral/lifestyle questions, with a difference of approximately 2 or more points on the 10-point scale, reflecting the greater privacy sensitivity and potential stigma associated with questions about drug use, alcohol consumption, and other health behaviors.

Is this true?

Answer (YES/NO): YES